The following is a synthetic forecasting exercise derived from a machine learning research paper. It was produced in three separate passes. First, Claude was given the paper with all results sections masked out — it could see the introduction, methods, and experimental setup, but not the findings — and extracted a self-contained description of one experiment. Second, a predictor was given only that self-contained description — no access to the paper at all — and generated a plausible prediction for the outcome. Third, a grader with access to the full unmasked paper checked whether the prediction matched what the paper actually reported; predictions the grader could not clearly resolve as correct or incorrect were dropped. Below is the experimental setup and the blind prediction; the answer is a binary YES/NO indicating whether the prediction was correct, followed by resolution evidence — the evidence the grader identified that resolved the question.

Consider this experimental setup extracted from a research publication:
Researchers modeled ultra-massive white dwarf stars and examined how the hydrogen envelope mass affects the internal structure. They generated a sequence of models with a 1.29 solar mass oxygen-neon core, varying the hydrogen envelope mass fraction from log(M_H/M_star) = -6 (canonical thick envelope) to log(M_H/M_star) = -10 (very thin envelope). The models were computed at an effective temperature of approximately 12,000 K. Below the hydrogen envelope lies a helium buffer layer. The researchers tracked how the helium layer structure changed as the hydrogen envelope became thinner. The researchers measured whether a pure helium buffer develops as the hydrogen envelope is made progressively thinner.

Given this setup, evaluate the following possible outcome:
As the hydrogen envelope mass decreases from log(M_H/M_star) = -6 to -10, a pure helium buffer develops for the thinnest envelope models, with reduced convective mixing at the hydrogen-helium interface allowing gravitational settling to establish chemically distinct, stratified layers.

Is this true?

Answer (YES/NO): NO